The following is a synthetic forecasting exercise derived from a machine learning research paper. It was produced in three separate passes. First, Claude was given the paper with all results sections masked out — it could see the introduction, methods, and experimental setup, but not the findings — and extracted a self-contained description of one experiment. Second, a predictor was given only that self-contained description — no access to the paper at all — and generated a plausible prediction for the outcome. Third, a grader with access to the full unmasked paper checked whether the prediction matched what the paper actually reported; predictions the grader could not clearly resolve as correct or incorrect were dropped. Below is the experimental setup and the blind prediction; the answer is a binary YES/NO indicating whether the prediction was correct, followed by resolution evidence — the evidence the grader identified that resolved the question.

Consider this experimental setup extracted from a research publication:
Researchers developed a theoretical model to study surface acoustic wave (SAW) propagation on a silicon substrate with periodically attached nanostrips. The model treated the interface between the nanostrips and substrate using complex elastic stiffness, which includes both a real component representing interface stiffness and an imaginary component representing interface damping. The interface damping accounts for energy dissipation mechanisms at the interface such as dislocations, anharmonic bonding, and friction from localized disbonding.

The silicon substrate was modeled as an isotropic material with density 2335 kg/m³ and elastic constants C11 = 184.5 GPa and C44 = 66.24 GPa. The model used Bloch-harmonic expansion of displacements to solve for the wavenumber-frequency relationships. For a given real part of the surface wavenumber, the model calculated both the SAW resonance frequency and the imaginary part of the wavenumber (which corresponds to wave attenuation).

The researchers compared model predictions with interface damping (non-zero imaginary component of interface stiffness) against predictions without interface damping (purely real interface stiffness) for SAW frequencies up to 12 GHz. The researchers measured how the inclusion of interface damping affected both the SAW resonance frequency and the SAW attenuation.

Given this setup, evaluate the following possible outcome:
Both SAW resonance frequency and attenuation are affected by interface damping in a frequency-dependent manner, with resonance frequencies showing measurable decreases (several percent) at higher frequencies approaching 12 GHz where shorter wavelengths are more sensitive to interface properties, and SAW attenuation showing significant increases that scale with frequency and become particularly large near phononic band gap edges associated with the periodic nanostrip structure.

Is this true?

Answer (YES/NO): NO